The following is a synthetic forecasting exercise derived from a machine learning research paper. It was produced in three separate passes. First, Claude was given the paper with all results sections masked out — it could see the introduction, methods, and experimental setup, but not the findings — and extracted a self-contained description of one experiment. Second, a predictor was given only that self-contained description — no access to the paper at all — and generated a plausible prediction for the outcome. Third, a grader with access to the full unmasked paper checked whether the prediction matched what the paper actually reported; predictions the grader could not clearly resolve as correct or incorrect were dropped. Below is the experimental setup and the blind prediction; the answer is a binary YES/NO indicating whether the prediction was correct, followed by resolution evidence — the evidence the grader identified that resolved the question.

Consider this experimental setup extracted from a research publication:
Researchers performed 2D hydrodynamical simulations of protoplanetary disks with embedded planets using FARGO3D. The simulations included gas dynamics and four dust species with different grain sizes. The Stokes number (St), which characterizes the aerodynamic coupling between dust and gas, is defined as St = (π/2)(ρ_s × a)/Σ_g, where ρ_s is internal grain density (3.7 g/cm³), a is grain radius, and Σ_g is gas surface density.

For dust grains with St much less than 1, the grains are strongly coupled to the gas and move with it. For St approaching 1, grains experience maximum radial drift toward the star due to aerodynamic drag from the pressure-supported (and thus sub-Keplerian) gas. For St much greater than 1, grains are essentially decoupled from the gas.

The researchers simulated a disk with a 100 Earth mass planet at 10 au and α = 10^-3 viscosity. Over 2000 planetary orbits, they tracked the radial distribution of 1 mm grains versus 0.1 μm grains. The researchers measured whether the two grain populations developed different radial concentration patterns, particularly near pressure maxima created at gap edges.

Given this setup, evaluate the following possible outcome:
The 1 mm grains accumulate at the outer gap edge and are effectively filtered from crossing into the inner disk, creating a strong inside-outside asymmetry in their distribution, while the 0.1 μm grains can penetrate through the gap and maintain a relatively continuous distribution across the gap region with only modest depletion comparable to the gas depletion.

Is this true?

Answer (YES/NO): NO